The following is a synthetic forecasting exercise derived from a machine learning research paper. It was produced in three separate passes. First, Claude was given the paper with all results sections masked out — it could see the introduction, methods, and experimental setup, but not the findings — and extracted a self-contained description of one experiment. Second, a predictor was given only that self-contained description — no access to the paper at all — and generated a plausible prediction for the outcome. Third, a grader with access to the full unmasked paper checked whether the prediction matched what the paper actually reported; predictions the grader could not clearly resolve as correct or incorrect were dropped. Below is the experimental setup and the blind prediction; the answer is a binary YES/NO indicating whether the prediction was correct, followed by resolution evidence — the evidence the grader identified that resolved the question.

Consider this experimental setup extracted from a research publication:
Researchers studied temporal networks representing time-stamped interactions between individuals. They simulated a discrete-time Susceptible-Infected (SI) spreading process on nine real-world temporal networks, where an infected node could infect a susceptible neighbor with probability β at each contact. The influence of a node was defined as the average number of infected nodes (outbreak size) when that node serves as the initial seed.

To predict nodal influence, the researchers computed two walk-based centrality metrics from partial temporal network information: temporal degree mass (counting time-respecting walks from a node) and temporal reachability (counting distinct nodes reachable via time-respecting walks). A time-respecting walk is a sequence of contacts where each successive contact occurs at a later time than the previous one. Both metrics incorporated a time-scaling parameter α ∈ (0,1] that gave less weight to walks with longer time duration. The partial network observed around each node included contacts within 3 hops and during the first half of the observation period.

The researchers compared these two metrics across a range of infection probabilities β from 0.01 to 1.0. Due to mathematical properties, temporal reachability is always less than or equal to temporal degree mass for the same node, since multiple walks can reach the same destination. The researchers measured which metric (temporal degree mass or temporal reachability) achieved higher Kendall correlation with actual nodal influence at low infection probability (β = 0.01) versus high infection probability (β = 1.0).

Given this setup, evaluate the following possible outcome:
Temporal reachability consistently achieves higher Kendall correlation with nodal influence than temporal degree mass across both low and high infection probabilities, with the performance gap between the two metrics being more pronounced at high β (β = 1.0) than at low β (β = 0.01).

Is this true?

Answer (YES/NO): NO